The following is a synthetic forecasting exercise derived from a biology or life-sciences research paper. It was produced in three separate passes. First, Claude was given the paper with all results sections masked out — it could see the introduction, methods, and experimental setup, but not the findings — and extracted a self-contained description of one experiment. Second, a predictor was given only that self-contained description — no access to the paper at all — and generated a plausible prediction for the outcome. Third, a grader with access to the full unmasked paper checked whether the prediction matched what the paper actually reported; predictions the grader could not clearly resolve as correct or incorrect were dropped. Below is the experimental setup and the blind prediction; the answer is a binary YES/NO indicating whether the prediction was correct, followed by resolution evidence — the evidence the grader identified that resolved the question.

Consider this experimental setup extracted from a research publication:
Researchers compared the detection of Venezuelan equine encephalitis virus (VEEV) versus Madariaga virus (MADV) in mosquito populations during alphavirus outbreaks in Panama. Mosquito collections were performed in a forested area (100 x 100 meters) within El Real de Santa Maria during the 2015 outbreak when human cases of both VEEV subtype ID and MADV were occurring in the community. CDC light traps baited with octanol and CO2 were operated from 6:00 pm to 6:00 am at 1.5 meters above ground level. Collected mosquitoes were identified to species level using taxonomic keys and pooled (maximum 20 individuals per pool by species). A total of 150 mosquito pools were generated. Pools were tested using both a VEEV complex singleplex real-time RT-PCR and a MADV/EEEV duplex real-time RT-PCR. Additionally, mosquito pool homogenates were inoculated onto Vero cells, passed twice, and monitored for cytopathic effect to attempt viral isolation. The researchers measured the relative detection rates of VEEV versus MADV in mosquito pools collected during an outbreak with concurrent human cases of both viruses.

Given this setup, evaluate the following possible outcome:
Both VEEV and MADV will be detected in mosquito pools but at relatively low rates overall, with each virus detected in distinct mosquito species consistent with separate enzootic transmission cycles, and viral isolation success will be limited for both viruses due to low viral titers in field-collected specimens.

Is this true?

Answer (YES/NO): NO